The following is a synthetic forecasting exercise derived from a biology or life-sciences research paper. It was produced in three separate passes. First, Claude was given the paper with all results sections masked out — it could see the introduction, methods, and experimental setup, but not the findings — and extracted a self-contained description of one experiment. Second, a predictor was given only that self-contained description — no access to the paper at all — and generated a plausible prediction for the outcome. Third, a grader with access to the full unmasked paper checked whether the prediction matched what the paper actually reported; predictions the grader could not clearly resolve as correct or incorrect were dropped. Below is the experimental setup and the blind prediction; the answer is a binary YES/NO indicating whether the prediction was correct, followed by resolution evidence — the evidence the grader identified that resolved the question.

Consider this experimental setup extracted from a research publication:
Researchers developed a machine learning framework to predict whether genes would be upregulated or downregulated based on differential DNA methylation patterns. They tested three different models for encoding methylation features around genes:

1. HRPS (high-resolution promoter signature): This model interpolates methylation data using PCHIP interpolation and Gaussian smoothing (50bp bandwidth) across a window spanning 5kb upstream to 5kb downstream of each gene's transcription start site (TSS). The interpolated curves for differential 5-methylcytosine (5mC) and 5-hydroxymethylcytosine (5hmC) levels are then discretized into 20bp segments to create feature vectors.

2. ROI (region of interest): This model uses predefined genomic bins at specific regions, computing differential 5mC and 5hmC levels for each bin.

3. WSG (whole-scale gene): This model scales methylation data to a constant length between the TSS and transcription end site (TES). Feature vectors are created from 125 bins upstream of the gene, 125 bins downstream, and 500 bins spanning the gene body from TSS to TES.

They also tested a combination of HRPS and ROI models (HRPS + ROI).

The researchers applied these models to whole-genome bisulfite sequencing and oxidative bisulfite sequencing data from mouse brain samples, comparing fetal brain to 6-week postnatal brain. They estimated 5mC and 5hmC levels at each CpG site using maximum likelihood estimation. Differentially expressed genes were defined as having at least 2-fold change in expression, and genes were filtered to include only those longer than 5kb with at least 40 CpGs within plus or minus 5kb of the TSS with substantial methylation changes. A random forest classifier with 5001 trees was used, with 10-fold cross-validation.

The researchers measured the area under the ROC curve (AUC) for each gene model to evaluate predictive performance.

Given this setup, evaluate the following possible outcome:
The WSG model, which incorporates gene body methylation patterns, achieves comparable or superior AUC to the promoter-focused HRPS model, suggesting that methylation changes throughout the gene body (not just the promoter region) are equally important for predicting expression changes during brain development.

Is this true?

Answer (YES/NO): NO